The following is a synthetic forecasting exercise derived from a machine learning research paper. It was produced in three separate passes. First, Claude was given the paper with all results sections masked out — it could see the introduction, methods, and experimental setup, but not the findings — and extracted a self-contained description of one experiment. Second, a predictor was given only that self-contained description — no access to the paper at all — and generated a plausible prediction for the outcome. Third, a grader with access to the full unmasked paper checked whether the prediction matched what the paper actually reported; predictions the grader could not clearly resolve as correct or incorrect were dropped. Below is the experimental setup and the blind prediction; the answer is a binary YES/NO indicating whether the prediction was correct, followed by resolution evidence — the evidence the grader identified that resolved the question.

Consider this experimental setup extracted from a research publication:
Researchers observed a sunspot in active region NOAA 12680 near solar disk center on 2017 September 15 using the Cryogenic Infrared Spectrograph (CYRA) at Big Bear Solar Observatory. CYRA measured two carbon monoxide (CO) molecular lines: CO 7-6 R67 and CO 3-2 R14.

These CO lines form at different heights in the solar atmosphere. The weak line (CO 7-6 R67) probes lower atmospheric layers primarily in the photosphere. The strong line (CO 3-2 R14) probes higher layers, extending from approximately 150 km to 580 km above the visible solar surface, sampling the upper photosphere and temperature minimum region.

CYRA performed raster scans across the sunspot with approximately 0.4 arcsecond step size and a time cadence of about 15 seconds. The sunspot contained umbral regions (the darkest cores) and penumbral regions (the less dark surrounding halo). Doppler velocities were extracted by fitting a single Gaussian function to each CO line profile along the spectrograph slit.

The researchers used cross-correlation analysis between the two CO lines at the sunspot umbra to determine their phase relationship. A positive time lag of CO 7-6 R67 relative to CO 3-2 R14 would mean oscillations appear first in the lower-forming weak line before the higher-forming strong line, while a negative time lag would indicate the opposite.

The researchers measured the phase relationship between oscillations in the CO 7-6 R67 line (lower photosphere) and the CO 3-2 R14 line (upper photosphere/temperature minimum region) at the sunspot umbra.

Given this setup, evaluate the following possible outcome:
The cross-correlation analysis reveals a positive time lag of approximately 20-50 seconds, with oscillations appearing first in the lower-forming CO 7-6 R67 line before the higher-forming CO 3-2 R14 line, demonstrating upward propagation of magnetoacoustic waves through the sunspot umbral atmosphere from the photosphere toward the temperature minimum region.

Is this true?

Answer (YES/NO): NO